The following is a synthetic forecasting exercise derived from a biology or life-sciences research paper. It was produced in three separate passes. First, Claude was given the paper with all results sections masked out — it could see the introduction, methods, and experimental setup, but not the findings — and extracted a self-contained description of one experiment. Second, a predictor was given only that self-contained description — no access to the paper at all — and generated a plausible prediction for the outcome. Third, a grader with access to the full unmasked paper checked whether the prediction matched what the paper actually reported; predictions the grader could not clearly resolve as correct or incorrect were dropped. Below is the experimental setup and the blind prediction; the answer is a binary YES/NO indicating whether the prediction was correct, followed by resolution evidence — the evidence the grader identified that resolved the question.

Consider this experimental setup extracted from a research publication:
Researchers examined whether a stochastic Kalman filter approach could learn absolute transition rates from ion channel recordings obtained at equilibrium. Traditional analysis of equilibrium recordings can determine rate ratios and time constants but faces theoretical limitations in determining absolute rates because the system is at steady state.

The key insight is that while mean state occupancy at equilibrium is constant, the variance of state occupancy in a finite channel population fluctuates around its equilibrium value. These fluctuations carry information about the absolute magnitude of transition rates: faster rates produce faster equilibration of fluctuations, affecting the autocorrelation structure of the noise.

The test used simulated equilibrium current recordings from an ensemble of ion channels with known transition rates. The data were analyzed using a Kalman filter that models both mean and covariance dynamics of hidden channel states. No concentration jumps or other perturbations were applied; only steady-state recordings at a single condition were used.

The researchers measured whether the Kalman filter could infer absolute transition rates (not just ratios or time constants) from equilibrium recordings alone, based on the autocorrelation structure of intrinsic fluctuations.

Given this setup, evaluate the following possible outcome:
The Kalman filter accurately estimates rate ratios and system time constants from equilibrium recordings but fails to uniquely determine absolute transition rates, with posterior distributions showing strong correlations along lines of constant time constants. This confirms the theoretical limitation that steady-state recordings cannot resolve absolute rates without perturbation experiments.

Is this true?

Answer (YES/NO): NO